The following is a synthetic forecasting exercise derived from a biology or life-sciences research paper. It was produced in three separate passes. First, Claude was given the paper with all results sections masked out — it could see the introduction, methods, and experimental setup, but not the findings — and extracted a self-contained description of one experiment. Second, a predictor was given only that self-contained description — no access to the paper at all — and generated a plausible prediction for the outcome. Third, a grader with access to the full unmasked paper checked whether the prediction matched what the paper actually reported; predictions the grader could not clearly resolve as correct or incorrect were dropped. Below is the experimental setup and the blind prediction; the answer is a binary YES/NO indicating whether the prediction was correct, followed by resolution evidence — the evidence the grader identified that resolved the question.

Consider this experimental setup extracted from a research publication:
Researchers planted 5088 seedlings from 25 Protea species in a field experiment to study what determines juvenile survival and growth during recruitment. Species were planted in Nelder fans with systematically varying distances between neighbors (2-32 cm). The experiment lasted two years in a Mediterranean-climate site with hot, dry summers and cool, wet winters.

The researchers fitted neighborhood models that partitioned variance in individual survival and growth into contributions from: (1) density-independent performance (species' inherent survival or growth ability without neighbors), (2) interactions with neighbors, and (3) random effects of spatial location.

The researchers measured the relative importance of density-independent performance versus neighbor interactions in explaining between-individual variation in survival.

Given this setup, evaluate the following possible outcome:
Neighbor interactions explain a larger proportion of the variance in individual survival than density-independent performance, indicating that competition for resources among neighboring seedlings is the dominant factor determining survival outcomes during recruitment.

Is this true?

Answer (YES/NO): NO